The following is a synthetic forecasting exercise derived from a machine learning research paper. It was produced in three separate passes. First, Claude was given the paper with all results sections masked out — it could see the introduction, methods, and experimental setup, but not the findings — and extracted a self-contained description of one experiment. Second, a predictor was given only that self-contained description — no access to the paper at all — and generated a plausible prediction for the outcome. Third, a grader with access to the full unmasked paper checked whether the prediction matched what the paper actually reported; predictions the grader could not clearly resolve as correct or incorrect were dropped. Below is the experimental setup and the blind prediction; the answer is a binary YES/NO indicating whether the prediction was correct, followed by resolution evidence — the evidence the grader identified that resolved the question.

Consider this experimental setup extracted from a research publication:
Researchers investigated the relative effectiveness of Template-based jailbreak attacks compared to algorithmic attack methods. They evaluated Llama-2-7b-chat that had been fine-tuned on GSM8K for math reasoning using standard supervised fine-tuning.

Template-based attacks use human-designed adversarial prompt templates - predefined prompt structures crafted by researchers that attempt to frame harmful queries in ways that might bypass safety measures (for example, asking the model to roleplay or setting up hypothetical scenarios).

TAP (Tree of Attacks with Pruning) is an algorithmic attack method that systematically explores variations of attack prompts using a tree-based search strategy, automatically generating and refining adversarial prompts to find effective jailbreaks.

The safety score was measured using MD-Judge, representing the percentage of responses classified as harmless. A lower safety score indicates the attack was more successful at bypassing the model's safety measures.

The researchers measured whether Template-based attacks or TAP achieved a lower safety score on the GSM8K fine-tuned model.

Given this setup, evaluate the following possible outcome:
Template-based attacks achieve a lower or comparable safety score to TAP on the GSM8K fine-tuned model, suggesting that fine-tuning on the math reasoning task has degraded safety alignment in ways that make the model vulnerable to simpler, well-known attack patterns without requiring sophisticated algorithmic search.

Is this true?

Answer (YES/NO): YES